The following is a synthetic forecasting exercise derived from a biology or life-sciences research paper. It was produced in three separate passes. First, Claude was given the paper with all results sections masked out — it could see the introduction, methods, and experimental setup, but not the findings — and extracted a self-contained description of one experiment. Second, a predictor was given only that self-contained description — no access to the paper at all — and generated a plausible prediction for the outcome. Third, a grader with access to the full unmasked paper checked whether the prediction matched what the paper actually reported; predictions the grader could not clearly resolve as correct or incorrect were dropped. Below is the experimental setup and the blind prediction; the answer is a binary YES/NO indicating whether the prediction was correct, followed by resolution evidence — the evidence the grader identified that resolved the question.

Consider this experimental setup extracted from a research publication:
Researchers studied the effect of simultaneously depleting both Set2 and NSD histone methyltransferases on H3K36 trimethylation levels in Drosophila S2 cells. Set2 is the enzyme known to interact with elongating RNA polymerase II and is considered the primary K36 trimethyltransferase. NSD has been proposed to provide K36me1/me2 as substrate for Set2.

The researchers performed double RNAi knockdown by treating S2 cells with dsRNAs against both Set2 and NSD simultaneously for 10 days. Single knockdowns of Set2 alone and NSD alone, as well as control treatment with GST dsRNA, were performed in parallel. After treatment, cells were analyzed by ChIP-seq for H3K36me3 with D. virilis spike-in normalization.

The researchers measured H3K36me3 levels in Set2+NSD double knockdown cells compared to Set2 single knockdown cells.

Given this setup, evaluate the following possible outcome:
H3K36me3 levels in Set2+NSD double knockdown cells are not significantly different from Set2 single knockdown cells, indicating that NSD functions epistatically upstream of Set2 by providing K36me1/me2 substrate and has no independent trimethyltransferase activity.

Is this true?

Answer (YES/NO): NO